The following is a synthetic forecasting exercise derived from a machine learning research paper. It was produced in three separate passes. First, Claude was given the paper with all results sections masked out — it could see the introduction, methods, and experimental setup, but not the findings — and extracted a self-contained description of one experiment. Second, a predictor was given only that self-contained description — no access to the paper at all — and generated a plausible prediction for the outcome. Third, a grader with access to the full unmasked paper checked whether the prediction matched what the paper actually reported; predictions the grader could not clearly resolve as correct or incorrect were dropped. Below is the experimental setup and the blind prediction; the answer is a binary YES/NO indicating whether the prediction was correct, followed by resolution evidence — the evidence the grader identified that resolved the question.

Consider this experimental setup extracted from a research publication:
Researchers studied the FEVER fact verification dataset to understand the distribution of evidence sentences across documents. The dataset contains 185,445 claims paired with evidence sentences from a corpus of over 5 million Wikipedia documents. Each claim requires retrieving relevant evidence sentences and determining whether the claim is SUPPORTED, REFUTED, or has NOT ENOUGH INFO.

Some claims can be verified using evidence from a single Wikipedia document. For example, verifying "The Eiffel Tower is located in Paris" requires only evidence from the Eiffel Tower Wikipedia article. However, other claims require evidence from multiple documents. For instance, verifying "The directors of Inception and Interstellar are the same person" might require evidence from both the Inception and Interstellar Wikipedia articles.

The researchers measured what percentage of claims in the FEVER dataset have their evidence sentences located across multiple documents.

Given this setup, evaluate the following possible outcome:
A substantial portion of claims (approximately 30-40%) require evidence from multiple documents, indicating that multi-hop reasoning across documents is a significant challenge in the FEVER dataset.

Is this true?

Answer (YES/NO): NO